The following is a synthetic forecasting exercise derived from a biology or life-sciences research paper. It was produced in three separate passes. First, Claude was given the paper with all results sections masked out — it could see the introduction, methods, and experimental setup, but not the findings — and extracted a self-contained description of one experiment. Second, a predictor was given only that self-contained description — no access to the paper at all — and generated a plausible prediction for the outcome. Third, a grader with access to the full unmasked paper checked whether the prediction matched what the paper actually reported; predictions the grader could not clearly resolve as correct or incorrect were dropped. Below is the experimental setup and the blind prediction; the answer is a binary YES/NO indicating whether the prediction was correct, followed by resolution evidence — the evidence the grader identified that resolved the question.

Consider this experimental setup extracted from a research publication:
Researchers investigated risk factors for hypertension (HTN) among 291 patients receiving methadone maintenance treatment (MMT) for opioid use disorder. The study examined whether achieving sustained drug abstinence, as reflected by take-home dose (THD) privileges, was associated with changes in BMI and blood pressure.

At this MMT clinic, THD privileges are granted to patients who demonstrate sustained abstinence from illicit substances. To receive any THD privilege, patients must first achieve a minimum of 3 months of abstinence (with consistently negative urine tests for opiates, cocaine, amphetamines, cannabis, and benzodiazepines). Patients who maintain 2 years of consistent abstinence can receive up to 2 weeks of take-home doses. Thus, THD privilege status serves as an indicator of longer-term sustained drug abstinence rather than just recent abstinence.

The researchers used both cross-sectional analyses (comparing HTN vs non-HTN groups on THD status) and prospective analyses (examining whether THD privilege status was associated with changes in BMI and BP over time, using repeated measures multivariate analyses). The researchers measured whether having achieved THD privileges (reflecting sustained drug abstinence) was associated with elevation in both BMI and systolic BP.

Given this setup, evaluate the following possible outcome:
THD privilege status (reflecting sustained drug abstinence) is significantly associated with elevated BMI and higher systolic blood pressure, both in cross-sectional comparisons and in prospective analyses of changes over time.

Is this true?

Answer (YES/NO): YES